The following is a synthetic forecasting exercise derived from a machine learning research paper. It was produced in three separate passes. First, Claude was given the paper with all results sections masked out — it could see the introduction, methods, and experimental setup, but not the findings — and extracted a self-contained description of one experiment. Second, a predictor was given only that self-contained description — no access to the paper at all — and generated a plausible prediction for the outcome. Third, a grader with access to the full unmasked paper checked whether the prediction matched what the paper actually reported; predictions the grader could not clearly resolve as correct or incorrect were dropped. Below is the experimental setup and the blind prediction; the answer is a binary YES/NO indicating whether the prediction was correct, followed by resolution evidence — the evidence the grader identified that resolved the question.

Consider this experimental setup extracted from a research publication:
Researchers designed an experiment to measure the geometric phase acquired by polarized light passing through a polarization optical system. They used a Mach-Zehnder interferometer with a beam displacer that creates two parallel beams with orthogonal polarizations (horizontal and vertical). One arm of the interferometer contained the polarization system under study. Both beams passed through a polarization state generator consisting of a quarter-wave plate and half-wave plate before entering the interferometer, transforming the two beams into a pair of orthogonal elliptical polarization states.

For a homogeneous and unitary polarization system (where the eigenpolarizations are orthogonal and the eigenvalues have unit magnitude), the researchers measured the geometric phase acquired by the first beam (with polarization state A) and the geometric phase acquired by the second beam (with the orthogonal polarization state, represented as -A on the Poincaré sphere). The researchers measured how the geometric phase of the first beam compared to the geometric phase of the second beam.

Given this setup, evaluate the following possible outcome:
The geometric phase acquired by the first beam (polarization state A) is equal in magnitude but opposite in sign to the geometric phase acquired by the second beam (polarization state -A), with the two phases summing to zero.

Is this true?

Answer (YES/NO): YES